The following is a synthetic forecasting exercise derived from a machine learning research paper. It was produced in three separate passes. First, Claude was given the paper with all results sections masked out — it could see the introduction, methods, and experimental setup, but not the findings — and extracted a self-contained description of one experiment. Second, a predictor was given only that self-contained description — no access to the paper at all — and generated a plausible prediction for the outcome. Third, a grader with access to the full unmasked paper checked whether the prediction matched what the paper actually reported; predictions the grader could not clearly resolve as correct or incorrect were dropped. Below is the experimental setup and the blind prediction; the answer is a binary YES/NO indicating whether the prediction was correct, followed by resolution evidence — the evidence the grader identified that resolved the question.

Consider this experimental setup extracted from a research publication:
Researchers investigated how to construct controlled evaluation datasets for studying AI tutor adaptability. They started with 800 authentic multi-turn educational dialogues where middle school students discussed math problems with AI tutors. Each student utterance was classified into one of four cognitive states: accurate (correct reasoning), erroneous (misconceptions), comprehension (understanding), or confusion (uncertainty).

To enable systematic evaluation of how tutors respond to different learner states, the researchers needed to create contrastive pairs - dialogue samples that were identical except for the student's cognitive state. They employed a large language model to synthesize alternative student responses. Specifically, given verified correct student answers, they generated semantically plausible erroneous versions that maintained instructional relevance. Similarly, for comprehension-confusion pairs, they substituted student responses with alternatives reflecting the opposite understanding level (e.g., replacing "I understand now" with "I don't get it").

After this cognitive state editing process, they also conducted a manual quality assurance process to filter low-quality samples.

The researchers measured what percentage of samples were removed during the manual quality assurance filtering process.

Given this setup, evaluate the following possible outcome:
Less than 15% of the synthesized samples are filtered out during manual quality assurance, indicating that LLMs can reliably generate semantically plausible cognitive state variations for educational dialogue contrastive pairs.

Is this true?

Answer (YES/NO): YES